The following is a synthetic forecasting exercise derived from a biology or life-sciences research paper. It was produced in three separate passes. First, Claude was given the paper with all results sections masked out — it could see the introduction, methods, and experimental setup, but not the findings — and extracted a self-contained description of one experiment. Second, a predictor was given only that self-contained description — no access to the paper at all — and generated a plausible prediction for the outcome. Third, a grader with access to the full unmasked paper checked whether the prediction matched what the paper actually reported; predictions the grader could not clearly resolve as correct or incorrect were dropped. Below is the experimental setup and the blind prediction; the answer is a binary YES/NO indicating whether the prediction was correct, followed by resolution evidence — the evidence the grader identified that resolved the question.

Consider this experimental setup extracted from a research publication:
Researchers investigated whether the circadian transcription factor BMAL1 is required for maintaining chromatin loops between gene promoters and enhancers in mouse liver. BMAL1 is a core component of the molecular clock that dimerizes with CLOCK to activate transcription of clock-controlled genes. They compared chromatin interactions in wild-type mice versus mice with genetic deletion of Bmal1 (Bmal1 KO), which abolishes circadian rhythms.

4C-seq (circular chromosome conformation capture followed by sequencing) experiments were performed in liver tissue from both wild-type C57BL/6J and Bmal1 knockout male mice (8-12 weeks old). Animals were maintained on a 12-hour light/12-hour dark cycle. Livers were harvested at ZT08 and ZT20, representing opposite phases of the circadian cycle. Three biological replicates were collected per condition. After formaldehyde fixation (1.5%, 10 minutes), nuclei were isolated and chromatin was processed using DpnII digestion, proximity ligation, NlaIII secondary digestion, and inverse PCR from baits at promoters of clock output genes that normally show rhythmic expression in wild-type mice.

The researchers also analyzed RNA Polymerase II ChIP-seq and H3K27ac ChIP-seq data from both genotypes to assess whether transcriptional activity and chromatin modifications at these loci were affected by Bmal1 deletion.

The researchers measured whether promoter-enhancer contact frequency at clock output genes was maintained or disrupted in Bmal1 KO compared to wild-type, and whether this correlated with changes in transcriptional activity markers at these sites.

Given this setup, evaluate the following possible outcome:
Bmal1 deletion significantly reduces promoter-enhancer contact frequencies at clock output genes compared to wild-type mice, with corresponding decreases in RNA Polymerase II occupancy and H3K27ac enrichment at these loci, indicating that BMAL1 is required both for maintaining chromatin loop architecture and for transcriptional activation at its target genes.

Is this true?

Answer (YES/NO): NO